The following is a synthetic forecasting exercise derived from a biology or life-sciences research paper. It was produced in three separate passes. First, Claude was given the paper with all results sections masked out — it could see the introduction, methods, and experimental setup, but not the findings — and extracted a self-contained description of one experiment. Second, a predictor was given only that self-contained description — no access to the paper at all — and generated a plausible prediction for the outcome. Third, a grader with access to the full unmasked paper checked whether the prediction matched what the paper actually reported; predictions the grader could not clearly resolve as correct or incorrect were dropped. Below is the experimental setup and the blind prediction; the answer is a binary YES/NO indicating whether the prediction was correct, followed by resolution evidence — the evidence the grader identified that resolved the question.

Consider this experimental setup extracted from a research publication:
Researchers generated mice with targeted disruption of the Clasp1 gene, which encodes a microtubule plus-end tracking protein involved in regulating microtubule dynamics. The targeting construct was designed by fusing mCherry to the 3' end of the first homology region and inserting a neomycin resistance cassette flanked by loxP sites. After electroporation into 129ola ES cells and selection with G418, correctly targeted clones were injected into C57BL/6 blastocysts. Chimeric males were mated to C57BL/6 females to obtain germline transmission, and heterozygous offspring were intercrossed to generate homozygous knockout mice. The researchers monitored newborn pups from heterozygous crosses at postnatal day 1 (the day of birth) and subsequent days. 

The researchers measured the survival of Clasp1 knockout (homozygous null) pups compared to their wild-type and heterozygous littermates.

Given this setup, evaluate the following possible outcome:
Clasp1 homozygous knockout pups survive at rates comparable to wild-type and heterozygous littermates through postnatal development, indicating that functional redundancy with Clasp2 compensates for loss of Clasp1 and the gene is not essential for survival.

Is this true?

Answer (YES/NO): NO